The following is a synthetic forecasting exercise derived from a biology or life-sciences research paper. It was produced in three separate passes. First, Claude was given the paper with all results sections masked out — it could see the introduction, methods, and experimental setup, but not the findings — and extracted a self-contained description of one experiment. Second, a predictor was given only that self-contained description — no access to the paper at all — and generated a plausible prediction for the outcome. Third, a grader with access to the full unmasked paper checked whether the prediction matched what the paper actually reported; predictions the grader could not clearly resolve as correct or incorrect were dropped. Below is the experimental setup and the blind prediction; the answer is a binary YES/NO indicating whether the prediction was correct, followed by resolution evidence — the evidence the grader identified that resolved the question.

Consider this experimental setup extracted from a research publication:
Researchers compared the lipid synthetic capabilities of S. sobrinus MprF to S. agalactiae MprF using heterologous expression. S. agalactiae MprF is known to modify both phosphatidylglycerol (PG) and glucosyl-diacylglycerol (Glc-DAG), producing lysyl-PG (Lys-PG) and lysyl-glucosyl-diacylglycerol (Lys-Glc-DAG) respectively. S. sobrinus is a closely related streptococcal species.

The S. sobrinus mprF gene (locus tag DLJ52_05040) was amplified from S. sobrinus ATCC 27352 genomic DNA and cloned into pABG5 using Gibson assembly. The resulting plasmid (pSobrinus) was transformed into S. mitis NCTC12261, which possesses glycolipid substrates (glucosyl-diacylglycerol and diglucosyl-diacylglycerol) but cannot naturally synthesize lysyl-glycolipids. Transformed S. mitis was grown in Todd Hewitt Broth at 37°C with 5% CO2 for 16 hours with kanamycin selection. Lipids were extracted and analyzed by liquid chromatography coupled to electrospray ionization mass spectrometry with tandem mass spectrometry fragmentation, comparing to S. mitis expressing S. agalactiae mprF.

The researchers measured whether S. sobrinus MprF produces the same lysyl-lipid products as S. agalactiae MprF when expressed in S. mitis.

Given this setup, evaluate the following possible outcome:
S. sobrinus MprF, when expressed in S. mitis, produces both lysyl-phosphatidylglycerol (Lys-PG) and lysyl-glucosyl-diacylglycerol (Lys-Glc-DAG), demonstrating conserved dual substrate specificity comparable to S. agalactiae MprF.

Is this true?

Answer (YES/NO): NO